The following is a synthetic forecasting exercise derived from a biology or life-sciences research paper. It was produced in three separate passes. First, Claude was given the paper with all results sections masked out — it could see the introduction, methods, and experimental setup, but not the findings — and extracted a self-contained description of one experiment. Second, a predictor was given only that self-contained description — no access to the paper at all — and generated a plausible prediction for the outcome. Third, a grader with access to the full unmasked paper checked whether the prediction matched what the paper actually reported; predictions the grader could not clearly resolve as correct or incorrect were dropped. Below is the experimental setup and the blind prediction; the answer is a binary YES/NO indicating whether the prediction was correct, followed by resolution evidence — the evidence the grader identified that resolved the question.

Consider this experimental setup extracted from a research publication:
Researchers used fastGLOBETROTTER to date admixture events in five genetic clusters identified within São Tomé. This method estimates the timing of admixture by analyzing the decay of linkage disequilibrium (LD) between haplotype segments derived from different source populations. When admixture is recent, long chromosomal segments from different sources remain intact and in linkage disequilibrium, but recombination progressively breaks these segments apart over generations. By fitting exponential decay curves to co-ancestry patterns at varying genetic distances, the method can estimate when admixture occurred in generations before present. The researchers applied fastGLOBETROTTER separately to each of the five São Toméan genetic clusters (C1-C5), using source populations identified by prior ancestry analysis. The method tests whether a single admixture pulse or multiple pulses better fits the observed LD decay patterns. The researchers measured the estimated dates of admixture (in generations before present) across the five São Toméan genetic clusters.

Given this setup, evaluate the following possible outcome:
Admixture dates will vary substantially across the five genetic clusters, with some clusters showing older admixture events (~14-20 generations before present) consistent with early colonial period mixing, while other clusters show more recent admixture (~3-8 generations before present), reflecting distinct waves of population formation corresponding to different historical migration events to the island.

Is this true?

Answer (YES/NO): NO